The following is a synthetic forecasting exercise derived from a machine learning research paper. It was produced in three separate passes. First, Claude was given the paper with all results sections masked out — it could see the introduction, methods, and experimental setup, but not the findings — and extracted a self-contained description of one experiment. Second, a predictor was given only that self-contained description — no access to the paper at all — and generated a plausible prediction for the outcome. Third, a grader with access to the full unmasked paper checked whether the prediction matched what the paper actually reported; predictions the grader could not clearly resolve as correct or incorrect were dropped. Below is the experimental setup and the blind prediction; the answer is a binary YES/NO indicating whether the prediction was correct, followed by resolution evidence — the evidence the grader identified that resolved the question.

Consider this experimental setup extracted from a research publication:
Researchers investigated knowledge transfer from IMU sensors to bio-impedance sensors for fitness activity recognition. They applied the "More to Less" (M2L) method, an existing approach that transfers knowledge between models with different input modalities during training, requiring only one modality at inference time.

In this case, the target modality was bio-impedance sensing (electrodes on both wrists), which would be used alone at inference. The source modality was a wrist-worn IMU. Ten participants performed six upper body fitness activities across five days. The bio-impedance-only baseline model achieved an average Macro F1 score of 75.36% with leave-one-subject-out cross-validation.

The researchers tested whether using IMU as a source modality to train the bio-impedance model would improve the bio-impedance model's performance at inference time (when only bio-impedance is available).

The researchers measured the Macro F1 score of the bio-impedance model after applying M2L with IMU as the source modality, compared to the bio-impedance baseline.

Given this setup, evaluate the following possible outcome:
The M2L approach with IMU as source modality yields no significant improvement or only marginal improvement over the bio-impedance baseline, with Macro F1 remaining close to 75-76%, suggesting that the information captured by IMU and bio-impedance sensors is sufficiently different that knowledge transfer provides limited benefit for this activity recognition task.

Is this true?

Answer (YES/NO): NO